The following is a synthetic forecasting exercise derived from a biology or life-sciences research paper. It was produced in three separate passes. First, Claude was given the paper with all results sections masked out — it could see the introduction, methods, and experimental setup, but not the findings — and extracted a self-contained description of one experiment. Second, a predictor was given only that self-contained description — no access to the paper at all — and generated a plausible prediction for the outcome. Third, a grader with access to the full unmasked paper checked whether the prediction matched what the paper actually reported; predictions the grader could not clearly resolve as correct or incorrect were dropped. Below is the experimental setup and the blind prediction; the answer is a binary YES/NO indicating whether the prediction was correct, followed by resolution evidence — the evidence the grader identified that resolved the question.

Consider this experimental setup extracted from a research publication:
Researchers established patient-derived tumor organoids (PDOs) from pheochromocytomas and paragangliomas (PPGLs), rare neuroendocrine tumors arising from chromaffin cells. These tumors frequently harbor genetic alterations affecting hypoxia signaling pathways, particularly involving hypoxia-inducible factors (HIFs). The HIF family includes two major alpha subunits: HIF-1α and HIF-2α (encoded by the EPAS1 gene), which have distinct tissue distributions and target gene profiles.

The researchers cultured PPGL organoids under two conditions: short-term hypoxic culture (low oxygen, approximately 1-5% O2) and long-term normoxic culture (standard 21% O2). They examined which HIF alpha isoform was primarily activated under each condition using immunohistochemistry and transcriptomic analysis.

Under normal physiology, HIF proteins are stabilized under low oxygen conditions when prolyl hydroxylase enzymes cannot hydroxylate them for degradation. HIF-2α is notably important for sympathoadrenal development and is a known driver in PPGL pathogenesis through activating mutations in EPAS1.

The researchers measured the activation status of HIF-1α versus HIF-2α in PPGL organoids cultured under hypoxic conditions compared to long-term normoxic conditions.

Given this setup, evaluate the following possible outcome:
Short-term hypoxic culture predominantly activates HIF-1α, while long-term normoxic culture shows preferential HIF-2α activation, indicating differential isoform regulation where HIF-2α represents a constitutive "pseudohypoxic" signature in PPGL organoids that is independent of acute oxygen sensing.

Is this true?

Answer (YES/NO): YES